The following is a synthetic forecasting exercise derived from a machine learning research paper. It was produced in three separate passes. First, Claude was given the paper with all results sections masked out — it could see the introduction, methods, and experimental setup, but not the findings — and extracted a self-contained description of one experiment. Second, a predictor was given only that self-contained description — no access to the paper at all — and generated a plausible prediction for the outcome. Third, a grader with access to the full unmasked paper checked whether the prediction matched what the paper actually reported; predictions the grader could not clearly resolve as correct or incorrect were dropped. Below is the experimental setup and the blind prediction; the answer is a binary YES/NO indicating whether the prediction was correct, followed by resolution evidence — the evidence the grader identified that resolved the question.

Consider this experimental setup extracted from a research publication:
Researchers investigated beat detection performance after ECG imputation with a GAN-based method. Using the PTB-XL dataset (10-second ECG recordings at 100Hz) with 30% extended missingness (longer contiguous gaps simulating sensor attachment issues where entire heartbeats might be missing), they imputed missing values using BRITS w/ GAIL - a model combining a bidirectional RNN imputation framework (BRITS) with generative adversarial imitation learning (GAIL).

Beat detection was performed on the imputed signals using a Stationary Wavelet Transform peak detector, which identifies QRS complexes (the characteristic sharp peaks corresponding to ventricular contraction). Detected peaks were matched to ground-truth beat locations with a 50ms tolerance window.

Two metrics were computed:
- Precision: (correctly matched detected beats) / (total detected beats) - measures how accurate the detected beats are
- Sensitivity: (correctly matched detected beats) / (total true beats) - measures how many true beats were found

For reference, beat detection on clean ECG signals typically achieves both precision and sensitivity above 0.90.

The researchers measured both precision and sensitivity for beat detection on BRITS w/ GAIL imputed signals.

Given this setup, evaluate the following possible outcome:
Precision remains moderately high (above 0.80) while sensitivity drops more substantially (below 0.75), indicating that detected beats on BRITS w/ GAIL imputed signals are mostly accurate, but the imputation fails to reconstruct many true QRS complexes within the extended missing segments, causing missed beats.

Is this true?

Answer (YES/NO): NO